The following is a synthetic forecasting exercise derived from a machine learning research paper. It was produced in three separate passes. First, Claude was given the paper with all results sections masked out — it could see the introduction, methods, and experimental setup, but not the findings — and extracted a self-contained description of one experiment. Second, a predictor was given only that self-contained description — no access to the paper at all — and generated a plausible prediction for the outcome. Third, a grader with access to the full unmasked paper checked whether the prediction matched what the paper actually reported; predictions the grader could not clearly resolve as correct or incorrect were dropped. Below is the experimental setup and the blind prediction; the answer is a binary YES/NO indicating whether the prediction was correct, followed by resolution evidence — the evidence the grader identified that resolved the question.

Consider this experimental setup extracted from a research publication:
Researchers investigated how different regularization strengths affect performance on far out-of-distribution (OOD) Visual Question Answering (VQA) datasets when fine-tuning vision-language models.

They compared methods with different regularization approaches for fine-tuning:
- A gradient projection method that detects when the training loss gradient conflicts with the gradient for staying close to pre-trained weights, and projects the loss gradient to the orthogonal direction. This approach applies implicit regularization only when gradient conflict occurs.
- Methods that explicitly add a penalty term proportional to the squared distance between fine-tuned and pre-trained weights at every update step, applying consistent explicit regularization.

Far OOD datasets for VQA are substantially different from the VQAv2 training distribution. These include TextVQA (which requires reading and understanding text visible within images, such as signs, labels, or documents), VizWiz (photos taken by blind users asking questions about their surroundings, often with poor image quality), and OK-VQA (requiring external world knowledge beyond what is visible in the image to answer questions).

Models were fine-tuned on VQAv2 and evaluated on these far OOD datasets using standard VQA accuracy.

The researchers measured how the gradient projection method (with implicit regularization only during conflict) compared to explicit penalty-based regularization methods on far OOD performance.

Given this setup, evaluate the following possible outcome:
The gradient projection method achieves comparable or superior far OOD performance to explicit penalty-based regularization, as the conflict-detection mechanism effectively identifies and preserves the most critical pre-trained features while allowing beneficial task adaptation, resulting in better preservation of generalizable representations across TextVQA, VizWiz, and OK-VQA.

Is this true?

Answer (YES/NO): NO